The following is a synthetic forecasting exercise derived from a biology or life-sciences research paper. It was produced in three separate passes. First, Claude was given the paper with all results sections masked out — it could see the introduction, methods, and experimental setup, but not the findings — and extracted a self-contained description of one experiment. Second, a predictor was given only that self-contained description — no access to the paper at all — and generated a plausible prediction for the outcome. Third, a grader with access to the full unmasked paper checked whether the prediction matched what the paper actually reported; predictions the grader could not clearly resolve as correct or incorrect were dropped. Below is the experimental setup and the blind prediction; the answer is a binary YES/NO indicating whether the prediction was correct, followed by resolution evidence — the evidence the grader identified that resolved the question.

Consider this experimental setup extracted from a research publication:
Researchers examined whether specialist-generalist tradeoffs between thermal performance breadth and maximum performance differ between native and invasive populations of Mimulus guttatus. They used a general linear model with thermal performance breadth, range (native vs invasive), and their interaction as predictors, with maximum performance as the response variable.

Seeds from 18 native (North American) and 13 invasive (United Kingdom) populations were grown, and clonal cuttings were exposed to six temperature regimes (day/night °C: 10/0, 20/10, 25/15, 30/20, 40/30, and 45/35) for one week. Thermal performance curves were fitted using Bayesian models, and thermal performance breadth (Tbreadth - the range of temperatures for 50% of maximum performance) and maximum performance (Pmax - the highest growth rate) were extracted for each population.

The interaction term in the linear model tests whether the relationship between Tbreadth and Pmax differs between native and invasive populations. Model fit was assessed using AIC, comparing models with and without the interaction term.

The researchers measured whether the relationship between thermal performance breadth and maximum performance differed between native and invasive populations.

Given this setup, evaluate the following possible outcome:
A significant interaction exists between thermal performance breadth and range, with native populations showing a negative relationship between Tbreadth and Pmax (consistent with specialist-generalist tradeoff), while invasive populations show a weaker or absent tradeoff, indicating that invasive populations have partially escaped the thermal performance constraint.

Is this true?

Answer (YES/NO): NO